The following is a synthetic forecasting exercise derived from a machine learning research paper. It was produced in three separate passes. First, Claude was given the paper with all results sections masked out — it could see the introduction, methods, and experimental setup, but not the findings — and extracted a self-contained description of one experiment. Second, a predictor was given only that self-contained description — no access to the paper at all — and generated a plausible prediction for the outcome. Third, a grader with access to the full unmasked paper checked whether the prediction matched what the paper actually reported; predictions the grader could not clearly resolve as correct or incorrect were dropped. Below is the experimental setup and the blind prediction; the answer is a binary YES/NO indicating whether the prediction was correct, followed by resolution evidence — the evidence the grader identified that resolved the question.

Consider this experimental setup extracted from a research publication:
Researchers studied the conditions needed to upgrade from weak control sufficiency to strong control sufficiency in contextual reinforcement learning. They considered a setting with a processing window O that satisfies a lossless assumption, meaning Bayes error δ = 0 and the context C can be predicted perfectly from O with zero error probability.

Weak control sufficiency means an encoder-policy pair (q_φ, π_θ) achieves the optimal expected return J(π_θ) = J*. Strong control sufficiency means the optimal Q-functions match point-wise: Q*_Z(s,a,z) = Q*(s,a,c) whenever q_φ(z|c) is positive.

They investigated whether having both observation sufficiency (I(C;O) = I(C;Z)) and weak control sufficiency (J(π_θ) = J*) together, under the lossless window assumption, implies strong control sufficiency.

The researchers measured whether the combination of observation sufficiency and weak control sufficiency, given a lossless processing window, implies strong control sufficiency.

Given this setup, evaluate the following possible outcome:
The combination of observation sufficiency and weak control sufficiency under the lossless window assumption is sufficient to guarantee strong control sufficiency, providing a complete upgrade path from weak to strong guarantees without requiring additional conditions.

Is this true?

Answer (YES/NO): YES